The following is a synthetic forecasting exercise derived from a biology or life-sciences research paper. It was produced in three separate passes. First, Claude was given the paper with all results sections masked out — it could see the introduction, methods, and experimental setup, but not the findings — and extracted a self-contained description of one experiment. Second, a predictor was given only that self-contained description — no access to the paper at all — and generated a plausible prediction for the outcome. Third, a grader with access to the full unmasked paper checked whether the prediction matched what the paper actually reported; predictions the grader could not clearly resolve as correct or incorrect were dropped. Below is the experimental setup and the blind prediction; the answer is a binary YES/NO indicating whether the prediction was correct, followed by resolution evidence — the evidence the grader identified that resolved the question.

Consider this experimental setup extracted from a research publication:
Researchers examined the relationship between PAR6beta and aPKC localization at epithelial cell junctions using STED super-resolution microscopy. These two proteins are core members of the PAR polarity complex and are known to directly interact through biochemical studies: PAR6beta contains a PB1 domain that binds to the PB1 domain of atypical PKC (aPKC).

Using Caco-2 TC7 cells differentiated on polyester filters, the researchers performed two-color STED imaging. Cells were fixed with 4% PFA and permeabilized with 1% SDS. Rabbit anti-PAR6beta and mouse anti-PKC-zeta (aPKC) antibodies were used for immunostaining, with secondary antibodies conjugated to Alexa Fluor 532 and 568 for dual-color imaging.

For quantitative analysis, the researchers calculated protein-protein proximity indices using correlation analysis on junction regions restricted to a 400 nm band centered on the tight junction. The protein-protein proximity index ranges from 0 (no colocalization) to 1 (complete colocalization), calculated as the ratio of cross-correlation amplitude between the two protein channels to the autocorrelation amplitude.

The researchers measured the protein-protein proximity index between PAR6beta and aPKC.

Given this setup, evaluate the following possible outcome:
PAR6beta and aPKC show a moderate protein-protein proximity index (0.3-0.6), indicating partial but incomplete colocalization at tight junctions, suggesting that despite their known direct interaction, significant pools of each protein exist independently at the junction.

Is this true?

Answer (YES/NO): NO